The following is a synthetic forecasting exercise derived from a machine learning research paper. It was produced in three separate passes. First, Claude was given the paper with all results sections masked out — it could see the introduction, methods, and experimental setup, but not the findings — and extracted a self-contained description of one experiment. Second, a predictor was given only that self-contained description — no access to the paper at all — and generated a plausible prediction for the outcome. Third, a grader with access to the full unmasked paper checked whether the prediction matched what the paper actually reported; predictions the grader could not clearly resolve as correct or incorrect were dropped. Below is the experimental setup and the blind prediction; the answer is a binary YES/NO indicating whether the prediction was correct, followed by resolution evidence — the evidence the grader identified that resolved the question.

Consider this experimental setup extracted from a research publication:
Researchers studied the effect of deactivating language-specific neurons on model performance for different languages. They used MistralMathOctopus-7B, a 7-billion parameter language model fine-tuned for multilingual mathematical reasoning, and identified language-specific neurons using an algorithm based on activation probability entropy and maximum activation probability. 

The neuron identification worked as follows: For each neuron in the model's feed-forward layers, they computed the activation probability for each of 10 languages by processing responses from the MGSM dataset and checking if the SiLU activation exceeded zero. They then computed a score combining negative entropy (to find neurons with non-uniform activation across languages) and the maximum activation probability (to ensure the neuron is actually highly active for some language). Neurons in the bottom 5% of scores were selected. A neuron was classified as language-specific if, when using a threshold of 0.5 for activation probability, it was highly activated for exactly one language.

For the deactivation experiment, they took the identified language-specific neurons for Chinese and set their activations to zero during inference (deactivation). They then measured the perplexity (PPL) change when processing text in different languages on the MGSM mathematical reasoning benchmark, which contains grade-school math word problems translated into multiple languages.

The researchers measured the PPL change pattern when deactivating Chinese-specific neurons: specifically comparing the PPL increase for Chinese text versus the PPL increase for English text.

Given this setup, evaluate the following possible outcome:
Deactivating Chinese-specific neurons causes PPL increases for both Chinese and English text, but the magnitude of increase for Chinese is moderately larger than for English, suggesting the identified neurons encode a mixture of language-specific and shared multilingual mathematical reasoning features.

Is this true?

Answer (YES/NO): NO